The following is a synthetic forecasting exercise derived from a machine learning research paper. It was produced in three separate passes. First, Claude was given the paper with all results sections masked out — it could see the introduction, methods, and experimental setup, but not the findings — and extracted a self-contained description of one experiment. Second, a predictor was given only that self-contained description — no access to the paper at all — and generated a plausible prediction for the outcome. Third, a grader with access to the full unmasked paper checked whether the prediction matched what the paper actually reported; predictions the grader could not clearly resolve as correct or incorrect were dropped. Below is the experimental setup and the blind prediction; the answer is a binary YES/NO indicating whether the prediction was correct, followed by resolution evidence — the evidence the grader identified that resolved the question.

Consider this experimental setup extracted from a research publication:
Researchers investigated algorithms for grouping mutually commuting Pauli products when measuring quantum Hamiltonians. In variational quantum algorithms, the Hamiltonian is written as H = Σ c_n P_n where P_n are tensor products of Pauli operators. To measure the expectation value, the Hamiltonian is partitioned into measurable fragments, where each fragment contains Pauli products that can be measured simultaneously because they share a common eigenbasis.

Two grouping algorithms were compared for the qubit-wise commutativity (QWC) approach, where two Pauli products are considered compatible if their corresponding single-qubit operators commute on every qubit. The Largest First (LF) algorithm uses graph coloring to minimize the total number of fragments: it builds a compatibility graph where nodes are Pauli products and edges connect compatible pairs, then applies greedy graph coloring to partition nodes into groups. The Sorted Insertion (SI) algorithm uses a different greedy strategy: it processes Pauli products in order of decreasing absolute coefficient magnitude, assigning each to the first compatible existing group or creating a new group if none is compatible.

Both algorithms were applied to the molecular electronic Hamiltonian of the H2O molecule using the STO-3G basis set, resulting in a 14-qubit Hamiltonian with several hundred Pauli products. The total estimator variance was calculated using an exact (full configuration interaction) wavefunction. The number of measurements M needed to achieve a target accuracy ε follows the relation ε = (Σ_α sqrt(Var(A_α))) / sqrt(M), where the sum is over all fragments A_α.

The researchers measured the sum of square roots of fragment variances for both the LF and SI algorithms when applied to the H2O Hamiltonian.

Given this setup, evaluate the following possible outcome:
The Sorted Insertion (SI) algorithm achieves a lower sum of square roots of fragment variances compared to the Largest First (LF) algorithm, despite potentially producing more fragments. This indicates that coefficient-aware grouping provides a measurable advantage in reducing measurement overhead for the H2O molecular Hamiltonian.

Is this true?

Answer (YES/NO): YES